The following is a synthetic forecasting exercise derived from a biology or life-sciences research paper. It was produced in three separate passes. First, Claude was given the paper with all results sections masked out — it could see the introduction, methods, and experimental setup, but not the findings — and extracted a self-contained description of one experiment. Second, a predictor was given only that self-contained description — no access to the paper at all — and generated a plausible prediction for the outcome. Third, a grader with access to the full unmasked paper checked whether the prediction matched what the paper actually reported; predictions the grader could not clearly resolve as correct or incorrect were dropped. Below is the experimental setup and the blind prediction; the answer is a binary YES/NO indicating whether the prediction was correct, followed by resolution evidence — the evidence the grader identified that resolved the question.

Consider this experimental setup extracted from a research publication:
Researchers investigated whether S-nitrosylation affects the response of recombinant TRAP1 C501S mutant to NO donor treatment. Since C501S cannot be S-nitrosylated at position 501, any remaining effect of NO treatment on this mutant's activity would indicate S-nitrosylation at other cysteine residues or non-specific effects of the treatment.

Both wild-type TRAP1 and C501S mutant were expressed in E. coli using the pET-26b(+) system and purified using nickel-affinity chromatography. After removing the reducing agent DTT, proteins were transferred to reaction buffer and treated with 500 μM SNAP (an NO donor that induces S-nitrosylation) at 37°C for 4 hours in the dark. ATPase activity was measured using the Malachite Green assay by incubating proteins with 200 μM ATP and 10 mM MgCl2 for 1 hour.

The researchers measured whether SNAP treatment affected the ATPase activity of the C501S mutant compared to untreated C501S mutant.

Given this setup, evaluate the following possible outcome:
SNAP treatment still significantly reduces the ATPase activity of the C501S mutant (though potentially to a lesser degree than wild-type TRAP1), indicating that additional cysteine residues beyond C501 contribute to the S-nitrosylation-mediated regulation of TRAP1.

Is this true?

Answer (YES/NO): NO